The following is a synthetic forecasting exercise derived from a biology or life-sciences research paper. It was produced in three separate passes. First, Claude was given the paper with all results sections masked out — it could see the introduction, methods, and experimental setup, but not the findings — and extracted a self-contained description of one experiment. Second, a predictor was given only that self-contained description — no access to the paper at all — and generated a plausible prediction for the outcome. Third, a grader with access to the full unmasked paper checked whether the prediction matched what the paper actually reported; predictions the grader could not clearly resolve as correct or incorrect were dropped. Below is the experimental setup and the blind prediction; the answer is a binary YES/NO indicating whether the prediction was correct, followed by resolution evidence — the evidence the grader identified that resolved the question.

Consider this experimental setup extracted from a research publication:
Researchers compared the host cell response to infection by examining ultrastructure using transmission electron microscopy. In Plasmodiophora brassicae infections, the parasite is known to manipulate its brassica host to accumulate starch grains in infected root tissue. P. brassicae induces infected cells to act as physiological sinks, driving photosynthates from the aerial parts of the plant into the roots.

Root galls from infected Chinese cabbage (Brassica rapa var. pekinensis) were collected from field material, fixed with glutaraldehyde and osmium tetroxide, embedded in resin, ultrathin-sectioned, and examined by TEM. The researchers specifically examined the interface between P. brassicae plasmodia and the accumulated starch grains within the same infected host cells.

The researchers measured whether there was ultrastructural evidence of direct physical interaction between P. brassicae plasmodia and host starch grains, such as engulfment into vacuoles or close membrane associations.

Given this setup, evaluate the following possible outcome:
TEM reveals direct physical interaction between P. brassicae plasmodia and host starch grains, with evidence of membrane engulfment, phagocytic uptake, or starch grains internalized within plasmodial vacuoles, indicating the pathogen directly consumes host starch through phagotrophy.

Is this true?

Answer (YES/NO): YES